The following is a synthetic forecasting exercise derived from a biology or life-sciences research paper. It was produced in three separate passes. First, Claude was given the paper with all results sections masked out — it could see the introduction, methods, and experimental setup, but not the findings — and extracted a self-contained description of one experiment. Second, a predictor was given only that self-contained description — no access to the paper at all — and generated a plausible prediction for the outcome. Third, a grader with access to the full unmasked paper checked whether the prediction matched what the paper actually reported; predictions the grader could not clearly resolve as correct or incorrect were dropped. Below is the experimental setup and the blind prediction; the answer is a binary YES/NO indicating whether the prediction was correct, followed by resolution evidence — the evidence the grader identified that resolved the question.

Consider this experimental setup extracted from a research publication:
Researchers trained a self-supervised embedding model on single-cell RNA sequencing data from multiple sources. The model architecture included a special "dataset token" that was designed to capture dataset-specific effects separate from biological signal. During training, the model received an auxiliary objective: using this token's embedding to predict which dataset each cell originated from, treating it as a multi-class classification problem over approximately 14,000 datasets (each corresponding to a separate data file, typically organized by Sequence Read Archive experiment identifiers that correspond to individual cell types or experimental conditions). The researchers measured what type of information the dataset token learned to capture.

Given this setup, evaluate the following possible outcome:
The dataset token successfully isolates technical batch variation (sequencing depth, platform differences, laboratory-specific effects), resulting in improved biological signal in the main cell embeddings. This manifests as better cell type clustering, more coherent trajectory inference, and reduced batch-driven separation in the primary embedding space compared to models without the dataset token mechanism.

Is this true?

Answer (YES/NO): NO